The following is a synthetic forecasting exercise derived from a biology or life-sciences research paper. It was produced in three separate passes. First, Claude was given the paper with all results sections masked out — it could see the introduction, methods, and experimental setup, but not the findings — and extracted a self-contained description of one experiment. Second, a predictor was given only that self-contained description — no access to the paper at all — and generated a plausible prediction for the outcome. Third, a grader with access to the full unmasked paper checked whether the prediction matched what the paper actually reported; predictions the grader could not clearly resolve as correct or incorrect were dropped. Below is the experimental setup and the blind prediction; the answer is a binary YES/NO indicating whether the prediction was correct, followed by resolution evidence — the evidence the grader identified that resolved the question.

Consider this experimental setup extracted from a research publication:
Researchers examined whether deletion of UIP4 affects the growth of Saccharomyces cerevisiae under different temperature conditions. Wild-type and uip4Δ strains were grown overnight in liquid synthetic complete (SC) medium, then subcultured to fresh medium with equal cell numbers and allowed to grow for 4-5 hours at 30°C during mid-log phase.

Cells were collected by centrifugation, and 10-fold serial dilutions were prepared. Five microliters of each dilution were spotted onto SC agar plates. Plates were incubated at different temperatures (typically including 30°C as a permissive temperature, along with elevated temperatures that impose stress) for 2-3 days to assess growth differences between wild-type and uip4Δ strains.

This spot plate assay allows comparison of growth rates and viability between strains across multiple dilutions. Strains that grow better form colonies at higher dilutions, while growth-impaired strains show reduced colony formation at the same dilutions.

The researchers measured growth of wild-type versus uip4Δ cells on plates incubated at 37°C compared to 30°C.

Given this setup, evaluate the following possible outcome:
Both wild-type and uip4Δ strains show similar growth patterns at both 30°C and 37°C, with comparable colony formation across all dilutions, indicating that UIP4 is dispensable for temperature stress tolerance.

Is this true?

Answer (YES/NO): NO